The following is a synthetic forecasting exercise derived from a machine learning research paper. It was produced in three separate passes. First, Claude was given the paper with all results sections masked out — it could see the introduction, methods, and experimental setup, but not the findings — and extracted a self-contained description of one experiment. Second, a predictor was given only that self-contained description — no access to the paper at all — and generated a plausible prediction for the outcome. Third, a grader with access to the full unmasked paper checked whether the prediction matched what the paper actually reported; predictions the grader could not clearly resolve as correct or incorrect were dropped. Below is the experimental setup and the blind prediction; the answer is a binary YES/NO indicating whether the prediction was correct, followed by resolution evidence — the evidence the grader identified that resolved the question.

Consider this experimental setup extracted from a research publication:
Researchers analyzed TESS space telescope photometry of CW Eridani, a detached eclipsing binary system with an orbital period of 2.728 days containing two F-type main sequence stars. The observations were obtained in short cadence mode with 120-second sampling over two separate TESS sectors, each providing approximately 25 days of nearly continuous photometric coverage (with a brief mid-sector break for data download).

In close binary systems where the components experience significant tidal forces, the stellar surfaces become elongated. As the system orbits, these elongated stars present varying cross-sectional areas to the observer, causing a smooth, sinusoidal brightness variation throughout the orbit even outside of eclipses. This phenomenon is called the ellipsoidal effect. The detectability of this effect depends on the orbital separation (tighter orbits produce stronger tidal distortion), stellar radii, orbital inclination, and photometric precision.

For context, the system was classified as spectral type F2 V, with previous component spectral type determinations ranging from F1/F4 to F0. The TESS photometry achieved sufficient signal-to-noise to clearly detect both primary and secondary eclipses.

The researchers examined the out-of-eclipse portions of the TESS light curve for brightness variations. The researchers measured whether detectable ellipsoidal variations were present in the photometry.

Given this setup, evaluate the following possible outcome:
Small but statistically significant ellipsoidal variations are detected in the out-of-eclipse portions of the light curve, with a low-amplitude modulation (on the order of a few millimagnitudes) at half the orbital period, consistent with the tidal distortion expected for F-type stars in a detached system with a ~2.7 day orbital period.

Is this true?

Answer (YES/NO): YES